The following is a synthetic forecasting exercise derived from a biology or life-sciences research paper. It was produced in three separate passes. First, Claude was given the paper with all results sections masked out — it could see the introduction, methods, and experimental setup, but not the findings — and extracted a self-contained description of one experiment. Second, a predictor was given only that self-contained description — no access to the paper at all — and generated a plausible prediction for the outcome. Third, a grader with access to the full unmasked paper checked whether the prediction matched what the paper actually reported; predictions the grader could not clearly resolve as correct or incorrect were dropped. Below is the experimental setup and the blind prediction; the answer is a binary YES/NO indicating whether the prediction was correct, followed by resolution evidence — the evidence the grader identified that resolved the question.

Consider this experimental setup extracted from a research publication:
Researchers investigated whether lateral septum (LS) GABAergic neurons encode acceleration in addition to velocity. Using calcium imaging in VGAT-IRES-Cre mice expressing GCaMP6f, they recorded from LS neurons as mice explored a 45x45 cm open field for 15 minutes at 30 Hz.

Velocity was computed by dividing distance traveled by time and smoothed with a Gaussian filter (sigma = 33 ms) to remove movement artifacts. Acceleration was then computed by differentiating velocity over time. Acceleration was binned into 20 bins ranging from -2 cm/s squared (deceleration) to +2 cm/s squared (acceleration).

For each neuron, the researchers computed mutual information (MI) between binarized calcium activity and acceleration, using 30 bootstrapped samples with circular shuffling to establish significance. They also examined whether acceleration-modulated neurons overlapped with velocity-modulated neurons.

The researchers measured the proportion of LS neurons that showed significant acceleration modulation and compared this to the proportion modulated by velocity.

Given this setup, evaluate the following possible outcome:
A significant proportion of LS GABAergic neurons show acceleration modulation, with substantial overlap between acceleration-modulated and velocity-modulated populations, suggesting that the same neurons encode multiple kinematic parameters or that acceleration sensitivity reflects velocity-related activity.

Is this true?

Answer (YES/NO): NO